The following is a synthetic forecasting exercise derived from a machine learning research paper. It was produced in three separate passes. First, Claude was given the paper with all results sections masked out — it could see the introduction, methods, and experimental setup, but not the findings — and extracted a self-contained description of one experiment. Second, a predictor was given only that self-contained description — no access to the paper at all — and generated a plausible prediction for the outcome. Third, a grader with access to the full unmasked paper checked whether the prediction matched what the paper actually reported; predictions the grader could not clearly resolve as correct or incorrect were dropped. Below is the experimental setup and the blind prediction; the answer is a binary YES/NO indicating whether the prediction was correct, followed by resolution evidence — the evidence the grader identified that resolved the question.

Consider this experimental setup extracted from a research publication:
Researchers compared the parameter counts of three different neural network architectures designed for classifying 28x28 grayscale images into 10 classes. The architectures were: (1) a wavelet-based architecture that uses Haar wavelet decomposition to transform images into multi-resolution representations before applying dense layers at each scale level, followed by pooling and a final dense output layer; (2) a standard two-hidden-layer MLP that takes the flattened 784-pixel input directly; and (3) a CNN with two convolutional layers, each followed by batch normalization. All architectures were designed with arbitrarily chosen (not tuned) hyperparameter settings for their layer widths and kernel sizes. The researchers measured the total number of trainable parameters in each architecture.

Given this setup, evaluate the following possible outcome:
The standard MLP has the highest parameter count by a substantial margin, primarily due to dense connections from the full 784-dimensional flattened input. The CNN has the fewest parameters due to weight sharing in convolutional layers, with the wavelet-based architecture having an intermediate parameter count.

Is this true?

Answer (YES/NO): NO